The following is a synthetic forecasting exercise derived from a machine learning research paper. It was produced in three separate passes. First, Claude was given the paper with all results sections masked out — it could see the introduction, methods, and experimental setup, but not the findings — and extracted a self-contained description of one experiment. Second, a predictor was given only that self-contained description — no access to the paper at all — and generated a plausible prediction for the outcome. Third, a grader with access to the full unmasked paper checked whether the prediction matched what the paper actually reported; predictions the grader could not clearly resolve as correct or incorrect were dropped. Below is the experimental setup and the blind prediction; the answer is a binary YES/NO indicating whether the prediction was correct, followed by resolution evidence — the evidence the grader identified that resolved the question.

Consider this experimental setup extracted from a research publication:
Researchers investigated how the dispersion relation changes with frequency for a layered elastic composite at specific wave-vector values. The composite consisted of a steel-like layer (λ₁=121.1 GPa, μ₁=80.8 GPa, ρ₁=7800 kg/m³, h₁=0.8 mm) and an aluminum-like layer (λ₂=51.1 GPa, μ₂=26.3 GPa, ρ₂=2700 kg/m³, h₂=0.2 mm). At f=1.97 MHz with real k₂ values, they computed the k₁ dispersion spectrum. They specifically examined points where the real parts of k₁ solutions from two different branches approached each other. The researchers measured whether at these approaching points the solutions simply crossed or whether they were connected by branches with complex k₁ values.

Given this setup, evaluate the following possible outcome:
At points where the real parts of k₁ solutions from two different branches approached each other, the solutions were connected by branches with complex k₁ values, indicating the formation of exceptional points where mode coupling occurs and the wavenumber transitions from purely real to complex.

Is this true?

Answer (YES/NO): YES